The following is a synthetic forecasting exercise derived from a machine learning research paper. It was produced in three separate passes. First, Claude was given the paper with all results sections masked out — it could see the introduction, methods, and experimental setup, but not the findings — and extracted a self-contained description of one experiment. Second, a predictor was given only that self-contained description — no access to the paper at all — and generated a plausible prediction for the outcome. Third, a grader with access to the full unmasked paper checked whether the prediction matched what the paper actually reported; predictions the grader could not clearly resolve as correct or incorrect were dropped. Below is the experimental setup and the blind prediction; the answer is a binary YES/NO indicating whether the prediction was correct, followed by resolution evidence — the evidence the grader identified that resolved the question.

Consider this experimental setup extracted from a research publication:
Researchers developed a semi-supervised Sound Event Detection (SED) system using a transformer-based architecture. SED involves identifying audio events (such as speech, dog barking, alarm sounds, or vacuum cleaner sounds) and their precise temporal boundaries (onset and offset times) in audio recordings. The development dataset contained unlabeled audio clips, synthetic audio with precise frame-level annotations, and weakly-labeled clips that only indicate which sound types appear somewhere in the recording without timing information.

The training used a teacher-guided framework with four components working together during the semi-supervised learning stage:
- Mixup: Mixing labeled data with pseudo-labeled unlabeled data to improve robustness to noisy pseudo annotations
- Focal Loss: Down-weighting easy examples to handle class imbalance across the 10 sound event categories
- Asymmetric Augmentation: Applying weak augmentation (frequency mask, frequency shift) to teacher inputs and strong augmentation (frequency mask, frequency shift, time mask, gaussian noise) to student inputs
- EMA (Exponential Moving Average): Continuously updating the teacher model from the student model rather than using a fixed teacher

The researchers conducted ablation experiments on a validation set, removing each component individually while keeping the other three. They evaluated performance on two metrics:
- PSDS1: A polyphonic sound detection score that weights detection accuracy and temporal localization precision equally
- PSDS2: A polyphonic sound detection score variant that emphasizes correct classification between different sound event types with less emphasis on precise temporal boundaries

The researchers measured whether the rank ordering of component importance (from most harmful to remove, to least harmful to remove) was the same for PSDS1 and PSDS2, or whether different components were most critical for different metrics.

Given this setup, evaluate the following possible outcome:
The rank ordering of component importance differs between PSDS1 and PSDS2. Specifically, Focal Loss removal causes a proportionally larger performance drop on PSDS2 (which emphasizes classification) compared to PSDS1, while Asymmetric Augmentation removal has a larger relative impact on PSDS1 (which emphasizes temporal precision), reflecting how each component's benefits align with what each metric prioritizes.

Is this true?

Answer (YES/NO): NO